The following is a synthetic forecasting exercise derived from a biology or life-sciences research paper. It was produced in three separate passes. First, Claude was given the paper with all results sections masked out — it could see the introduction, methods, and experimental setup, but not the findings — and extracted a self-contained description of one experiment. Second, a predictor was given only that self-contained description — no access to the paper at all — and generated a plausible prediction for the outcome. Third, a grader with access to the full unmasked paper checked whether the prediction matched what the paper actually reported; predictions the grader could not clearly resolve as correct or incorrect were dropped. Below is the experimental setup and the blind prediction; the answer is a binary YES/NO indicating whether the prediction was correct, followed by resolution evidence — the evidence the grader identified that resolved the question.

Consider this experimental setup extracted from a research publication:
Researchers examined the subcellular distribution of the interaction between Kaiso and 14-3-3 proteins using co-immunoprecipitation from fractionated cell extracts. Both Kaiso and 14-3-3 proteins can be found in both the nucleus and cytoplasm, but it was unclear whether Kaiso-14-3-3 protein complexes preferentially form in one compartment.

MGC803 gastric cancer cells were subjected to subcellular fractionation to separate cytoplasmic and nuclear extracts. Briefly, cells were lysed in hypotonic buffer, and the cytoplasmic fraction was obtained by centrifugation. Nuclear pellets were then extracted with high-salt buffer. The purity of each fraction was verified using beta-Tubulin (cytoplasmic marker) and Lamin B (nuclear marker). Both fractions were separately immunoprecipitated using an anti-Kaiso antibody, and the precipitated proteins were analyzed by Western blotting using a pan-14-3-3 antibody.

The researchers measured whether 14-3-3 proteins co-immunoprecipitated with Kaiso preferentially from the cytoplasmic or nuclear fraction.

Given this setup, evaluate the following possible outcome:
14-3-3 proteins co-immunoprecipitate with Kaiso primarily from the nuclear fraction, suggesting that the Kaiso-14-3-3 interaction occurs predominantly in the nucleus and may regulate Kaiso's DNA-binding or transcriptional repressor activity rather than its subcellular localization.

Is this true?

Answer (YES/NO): NO